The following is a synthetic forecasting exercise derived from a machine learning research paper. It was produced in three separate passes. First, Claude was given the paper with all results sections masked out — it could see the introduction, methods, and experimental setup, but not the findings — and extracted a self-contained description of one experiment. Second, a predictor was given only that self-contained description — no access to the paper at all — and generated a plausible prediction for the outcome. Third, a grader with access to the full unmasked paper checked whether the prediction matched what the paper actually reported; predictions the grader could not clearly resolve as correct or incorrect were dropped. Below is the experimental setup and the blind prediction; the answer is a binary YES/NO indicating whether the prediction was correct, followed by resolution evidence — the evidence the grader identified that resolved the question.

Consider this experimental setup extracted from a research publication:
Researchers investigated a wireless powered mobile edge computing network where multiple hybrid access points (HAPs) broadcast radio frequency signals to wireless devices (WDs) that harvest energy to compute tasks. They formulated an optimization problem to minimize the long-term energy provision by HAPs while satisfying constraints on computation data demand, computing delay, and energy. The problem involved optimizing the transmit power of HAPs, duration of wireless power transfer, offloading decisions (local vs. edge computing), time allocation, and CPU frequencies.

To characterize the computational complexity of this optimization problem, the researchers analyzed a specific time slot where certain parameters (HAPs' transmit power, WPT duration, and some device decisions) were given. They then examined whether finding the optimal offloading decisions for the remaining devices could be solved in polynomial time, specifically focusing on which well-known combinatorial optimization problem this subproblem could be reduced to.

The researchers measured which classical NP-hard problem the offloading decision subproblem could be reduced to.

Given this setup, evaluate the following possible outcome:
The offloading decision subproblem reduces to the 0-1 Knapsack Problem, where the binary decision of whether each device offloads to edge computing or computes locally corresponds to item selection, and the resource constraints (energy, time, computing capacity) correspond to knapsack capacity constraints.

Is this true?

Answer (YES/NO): NO